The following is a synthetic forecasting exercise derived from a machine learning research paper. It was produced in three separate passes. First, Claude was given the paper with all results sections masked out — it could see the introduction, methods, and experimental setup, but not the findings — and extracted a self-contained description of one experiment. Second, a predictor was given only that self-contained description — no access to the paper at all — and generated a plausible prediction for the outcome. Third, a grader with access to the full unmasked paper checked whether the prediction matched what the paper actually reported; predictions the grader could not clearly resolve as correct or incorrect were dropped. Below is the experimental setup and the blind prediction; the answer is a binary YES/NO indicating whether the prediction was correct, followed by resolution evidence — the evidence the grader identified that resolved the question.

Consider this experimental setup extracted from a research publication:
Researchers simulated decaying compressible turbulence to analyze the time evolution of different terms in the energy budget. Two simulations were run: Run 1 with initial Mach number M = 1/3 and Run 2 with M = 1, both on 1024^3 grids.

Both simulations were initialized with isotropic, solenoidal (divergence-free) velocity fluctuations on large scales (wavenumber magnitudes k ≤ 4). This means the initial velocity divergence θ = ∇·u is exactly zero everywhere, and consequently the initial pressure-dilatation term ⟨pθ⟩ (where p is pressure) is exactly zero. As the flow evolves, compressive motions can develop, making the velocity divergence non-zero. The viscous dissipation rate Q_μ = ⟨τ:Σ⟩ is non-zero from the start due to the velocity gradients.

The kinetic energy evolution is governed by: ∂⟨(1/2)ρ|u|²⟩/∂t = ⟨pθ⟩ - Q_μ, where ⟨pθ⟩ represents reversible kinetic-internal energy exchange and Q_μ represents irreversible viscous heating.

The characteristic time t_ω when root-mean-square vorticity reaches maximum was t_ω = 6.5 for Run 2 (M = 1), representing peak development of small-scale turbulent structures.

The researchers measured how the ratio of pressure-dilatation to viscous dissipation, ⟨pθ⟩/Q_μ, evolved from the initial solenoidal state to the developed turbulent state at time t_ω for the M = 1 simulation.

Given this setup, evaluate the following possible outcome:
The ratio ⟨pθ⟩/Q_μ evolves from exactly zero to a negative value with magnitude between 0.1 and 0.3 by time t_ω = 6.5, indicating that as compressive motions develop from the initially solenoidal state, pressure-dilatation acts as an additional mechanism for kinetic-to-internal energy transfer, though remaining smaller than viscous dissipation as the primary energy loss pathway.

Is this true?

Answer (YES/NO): NO